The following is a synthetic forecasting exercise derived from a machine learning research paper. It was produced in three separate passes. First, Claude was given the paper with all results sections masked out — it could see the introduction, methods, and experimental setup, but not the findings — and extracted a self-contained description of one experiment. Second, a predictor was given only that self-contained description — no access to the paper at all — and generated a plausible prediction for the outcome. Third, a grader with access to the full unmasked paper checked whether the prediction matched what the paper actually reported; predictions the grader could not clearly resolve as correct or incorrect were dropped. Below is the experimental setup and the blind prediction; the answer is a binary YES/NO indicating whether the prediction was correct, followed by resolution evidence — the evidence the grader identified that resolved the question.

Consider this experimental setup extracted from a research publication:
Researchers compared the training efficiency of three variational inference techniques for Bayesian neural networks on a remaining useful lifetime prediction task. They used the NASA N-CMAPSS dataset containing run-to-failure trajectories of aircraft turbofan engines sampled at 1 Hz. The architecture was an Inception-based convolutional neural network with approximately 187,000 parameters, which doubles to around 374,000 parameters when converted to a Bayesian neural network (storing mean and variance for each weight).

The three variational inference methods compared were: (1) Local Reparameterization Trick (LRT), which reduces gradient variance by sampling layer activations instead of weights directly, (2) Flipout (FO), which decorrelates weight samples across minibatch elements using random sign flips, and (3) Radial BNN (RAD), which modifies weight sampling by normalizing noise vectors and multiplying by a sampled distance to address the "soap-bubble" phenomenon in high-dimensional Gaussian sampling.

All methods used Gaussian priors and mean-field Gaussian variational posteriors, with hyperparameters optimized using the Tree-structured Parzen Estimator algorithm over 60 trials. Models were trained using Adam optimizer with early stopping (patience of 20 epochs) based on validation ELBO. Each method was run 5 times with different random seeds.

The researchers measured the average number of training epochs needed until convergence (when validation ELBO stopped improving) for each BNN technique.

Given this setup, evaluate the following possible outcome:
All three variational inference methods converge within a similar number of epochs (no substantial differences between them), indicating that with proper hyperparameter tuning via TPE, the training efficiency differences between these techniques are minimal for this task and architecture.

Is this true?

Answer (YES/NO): NO